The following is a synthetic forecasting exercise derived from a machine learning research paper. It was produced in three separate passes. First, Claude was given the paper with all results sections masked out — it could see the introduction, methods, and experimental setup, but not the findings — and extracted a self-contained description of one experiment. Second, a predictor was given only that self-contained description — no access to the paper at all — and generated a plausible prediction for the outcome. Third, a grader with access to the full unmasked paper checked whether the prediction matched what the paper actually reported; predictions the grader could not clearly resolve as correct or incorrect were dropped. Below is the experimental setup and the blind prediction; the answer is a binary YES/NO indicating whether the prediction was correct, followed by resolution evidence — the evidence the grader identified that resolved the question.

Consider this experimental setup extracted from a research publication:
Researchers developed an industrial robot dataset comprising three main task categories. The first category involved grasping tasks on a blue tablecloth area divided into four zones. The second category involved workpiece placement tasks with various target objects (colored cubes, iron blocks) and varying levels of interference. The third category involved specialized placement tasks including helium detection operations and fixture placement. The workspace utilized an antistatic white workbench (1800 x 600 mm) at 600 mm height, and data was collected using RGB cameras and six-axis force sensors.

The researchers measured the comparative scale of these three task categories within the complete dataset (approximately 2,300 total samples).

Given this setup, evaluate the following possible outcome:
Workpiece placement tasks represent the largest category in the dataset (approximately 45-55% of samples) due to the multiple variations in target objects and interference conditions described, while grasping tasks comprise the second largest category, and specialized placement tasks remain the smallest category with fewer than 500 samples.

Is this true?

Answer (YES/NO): NO